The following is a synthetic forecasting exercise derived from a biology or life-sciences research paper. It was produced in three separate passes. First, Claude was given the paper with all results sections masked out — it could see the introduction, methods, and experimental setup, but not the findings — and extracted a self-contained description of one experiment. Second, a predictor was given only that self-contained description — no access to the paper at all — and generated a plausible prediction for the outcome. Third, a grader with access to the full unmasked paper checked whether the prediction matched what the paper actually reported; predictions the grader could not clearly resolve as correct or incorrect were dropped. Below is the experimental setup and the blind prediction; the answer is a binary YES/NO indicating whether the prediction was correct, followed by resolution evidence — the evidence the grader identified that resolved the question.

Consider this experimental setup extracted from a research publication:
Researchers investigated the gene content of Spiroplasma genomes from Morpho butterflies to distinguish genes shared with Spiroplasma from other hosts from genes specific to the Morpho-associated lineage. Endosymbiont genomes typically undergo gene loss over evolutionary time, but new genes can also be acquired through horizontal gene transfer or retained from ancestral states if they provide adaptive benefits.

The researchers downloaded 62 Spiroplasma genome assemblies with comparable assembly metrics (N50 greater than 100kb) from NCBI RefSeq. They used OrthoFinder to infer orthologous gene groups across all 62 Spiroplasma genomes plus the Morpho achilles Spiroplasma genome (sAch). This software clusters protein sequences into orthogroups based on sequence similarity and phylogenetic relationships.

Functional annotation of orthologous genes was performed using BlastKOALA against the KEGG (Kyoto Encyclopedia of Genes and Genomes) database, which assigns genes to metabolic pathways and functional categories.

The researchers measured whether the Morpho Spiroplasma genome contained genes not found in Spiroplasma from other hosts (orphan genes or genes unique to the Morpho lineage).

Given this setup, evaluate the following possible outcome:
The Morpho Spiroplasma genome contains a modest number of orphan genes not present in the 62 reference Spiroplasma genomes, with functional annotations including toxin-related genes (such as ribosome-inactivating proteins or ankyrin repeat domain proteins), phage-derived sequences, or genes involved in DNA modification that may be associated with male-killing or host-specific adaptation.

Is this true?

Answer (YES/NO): NO